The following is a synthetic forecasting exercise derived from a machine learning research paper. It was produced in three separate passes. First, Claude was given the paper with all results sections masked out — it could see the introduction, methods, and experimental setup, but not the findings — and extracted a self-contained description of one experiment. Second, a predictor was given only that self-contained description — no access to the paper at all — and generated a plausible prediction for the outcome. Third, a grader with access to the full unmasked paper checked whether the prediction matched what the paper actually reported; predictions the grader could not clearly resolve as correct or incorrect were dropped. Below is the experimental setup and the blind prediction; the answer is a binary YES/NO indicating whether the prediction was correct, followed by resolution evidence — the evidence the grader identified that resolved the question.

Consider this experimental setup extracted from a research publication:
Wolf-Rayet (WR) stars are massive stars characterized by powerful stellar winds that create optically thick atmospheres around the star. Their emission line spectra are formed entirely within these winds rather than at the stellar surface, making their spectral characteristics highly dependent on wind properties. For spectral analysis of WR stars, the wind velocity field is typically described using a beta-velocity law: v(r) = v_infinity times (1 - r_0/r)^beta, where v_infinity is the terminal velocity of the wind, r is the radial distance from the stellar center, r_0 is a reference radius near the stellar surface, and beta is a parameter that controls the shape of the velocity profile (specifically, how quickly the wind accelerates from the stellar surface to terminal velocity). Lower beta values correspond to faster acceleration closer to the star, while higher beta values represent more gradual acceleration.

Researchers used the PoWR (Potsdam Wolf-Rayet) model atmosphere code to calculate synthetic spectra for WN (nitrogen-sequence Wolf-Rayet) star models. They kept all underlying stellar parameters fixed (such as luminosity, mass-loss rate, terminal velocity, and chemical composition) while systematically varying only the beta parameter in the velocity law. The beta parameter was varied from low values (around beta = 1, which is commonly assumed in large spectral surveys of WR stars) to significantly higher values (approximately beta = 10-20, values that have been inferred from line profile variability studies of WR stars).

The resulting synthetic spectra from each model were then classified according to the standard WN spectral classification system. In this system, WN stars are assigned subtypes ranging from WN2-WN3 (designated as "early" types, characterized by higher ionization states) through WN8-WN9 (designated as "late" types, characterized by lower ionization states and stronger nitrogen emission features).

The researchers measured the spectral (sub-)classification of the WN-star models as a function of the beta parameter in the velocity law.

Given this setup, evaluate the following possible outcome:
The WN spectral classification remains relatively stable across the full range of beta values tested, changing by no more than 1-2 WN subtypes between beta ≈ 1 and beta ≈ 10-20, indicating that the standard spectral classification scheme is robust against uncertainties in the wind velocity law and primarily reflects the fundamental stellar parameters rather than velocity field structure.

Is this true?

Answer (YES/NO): NO